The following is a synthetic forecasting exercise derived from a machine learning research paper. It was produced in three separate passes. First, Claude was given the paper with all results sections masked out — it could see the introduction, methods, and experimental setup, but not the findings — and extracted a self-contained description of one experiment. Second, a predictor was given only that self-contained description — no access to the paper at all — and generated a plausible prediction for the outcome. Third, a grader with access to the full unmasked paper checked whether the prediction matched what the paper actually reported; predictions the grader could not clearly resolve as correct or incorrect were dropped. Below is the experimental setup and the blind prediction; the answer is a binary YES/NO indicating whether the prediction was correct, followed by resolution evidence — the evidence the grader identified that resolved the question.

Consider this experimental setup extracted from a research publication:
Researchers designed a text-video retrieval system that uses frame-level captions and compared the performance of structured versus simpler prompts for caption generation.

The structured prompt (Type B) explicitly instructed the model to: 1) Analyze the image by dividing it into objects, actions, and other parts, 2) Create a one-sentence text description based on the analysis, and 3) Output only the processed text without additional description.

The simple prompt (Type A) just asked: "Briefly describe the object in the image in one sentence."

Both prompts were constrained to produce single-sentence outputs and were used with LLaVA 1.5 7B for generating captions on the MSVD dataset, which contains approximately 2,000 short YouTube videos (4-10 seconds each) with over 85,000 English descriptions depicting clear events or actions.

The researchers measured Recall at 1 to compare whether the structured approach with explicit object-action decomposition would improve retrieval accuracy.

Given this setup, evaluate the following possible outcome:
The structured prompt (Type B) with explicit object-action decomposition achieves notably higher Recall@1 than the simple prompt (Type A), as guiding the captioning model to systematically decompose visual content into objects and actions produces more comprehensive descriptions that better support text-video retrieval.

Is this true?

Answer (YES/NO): NO